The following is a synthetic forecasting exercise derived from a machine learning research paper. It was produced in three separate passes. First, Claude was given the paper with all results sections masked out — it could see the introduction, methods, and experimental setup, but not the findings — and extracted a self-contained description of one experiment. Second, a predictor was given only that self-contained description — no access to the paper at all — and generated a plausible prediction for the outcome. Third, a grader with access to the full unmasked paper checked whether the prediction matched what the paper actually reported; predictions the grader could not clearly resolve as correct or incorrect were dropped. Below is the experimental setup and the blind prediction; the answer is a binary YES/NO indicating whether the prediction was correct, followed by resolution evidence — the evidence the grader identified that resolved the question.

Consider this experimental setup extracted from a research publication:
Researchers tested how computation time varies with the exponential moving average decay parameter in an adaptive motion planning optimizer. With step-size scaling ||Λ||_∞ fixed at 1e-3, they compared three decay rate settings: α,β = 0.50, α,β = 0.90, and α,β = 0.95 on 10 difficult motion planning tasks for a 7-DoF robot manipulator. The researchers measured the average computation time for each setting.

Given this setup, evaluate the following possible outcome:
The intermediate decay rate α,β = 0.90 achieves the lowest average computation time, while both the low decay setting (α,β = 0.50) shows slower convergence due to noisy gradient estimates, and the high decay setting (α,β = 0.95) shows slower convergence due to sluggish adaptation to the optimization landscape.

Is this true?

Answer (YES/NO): NO